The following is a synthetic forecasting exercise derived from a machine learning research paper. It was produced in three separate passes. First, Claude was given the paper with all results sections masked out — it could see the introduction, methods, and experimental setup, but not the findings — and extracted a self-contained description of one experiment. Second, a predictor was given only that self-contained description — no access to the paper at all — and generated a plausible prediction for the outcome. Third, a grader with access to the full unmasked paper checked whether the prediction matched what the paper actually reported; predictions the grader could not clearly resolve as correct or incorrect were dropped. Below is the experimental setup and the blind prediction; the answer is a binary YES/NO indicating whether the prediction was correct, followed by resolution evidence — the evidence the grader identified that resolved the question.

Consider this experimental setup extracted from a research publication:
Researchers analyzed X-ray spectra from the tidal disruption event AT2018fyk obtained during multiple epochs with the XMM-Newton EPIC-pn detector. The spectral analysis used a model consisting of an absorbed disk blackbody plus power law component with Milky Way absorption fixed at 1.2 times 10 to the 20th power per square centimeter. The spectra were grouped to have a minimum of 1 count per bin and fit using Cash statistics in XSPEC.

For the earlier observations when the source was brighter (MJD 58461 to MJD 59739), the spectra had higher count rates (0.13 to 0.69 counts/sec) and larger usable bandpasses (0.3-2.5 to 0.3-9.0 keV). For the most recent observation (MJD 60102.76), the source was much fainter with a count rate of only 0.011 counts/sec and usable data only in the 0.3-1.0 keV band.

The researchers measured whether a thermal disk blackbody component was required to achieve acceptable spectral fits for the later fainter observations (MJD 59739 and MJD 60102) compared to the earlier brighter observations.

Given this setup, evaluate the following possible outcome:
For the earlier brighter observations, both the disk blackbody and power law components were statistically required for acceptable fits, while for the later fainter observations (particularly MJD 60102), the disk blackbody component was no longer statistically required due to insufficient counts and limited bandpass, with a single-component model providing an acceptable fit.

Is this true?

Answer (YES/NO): YES